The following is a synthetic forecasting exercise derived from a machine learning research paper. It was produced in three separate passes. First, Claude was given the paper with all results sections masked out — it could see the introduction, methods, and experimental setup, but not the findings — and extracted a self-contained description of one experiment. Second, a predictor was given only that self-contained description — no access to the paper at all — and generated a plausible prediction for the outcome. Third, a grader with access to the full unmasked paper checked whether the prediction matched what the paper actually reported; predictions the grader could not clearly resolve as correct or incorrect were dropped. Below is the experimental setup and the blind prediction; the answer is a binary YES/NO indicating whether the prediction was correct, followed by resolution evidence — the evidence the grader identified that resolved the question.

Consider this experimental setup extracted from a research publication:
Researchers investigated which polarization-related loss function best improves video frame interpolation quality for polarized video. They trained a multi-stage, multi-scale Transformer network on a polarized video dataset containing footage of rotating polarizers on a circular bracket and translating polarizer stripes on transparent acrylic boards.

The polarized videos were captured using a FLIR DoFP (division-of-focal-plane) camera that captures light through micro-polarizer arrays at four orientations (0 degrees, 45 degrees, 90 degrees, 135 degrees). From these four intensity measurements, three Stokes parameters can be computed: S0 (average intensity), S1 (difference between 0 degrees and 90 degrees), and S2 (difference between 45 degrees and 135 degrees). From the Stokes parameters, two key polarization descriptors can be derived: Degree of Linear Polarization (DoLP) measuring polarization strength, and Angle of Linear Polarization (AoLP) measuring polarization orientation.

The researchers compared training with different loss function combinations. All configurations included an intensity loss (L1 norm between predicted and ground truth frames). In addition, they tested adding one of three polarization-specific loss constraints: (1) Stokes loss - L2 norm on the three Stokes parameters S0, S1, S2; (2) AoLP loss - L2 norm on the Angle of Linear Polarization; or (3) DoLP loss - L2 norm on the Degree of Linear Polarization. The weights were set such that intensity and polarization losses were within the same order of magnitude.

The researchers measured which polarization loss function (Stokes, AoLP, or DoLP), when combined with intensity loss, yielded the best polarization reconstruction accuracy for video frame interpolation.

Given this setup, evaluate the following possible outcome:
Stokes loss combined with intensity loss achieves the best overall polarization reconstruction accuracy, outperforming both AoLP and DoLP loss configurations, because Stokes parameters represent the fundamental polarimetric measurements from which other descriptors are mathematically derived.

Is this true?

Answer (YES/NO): NO